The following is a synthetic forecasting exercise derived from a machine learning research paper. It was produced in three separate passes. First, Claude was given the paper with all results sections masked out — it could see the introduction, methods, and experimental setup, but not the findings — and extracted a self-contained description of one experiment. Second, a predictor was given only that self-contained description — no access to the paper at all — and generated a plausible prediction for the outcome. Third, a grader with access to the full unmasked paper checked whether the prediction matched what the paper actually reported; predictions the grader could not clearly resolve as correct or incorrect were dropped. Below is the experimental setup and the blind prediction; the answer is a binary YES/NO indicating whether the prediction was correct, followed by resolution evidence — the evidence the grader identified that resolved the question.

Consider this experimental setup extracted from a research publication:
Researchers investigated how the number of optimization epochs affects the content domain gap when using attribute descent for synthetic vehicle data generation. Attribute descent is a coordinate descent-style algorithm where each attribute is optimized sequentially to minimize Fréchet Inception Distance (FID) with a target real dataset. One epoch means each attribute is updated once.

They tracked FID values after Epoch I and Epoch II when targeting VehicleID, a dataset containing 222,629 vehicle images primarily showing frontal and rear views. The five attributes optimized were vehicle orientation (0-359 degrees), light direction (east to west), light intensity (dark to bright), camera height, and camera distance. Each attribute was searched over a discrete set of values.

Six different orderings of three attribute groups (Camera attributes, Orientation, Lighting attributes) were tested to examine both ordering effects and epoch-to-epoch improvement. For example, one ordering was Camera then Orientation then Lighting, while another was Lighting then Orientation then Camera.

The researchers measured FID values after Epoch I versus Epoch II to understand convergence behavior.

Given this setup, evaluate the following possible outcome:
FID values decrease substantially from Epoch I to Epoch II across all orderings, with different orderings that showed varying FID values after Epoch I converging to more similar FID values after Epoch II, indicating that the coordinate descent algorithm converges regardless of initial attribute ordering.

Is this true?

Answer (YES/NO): NO